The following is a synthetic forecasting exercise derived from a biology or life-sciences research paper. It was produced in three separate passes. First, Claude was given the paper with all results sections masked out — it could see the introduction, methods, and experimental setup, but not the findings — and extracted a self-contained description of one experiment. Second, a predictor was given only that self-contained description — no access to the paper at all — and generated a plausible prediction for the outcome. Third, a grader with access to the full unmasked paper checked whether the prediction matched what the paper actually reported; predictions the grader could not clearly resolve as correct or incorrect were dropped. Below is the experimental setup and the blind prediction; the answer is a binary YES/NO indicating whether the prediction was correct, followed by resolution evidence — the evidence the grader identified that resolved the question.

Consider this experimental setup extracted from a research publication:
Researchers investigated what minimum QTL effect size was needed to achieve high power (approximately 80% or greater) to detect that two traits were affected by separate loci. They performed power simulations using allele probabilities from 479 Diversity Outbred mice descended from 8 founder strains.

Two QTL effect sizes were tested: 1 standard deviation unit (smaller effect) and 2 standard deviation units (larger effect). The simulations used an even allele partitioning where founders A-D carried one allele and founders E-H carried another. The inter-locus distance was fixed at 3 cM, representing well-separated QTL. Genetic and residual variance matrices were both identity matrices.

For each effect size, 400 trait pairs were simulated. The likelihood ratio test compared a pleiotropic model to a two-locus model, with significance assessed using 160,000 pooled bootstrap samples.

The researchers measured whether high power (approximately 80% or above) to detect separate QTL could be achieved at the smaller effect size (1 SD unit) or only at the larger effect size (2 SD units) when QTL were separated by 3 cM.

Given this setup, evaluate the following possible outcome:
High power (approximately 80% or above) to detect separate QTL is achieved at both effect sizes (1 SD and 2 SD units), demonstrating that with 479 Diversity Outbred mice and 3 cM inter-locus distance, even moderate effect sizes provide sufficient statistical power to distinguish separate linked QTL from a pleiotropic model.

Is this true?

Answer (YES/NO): NO